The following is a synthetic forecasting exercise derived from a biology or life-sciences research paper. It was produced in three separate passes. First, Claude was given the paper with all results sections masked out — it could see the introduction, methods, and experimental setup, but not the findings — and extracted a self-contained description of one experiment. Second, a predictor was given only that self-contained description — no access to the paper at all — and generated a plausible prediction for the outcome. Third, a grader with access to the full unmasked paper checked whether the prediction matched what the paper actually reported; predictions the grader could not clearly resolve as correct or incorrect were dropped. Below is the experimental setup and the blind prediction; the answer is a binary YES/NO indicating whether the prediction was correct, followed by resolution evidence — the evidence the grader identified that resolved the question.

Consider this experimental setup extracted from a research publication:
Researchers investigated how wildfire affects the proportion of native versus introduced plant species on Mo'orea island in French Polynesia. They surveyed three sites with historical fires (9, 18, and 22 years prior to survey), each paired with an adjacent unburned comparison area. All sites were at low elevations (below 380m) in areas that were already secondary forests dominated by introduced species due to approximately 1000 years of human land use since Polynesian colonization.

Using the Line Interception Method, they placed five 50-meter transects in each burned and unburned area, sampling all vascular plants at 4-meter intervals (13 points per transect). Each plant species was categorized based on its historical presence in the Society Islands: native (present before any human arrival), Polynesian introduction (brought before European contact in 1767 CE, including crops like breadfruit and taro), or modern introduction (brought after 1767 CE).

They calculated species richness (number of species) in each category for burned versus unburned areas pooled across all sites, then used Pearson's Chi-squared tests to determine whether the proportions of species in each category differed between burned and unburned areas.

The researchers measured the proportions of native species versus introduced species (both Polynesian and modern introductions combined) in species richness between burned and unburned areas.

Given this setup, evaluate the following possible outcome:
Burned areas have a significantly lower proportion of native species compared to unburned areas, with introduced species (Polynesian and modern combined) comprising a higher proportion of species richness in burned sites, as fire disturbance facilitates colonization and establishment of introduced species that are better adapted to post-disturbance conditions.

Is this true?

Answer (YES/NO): NO